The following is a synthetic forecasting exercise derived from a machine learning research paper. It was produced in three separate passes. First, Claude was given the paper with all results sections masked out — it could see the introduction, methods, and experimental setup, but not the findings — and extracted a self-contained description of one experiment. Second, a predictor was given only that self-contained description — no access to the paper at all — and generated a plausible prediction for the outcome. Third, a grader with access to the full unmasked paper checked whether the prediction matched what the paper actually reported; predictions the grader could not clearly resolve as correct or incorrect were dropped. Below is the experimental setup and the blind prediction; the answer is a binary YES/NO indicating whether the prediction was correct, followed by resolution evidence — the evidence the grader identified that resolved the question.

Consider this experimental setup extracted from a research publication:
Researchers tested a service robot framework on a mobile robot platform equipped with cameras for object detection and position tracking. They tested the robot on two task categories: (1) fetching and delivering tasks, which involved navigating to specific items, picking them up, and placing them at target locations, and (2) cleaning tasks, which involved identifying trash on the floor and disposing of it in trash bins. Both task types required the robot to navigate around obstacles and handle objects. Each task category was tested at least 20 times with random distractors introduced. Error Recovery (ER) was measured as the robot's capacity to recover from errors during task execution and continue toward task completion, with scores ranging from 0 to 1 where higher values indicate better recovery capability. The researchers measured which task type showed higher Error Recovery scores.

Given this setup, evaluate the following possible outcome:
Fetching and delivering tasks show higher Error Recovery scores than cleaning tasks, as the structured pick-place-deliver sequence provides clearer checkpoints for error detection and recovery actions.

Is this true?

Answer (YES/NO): YES